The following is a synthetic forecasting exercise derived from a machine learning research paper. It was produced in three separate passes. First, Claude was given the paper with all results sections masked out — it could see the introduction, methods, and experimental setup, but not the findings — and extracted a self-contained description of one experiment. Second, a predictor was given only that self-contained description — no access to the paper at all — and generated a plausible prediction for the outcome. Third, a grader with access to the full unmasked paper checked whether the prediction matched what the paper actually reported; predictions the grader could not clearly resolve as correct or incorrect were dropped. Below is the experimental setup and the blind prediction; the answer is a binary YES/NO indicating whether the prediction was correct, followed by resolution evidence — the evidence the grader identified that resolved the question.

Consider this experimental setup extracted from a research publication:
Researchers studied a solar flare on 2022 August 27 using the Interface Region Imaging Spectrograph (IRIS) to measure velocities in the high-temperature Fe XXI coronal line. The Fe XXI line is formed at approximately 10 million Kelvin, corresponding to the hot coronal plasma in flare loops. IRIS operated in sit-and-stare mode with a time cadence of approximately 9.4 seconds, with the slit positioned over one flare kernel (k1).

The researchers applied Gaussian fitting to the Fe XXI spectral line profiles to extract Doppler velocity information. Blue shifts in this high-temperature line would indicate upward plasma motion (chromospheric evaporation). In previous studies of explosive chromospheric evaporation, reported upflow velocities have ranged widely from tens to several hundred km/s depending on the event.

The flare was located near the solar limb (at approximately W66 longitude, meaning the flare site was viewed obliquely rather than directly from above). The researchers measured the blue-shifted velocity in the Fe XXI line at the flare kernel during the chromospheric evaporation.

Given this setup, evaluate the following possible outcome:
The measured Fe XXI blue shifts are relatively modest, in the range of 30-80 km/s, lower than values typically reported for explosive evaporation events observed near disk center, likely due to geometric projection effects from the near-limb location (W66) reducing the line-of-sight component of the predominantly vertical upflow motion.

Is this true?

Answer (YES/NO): YES